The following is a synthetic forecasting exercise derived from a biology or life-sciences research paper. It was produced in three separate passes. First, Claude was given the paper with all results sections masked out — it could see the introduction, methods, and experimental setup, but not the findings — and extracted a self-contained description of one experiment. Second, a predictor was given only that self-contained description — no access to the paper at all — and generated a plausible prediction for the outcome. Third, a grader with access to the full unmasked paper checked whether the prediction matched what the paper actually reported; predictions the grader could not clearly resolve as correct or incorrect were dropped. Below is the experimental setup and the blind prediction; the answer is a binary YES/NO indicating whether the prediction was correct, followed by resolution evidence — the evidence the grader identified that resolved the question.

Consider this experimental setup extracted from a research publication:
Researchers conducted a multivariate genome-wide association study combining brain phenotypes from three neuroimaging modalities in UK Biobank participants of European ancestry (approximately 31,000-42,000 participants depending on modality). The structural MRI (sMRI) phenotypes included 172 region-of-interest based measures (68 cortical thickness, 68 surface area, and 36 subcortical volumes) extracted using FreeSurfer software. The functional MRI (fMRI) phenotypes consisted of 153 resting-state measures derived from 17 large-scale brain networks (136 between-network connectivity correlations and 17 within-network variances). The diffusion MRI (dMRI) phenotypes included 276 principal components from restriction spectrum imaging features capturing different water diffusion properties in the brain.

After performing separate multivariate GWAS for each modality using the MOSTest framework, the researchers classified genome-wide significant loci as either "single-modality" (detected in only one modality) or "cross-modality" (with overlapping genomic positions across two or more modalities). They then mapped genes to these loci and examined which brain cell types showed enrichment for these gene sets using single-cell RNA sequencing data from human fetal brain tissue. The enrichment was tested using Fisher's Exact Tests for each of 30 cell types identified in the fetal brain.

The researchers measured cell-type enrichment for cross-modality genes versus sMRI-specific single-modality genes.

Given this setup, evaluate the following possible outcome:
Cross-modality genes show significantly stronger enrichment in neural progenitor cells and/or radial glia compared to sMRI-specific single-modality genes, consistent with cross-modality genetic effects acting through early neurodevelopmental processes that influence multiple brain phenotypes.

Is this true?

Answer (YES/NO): NO